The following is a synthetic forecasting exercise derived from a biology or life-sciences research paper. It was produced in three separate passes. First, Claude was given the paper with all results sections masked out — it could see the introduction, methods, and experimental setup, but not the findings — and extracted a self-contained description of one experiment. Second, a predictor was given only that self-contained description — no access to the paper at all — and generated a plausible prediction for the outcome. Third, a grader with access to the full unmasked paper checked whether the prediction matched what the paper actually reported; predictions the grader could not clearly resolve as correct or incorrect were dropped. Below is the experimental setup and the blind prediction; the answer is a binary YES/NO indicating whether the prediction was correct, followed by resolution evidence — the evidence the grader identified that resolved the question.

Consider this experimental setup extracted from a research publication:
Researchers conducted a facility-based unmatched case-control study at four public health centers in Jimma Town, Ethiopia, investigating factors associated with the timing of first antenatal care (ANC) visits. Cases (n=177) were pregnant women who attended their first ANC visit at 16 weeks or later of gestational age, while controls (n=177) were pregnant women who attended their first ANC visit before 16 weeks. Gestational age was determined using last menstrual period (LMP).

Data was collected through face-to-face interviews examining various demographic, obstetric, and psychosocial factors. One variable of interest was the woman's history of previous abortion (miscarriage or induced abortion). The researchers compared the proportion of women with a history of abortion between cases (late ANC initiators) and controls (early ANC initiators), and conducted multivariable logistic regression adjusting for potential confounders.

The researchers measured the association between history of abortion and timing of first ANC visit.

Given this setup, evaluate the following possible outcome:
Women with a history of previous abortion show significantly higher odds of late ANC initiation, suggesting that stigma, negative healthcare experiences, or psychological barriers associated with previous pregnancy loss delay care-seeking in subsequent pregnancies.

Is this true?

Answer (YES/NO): NO